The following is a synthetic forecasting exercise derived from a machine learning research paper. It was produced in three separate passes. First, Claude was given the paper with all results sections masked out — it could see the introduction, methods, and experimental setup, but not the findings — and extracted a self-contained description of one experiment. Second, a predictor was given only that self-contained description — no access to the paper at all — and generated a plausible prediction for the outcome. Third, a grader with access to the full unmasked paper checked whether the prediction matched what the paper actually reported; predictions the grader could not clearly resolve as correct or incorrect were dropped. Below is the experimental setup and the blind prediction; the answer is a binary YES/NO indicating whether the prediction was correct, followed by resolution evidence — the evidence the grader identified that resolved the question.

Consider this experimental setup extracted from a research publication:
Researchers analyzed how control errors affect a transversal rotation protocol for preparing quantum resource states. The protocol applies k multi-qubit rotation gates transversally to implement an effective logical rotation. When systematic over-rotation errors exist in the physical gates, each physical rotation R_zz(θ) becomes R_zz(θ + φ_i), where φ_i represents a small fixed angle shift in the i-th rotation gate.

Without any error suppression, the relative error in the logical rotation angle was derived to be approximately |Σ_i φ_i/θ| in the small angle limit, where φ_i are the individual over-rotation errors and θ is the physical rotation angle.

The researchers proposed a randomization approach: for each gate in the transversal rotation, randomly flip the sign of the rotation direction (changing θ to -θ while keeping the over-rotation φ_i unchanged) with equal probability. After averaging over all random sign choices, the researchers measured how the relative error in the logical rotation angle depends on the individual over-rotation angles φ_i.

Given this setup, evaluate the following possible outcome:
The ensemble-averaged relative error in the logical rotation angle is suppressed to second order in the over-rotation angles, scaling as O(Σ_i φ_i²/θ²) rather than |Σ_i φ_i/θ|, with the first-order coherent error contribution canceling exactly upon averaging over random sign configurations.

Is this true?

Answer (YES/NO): NO